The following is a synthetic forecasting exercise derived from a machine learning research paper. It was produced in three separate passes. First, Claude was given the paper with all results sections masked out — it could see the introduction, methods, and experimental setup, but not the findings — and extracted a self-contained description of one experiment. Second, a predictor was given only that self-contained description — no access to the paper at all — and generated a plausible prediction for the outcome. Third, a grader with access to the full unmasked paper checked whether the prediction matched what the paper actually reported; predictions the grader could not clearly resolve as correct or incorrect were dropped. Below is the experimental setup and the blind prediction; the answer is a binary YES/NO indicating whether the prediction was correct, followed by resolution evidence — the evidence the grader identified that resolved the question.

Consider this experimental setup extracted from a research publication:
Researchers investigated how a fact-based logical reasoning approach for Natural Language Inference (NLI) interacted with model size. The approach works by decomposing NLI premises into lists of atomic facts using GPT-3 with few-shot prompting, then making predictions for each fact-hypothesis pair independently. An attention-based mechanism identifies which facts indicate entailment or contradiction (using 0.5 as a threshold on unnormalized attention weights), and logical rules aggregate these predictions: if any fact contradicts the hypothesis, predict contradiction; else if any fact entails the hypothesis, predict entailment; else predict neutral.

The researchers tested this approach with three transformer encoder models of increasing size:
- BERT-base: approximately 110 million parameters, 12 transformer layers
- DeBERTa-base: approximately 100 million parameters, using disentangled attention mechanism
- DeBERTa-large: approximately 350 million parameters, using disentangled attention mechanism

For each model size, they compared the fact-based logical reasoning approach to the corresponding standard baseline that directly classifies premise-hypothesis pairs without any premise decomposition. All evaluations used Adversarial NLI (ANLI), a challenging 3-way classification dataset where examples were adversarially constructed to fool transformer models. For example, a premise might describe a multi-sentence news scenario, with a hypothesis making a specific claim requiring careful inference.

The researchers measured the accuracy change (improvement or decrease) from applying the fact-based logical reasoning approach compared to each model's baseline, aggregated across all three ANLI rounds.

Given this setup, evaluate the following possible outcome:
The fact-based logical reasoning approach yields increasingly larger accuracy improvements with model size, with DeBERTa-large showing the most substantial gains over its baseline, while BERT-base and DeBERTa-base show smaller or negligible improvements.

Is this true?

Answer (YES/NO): NO